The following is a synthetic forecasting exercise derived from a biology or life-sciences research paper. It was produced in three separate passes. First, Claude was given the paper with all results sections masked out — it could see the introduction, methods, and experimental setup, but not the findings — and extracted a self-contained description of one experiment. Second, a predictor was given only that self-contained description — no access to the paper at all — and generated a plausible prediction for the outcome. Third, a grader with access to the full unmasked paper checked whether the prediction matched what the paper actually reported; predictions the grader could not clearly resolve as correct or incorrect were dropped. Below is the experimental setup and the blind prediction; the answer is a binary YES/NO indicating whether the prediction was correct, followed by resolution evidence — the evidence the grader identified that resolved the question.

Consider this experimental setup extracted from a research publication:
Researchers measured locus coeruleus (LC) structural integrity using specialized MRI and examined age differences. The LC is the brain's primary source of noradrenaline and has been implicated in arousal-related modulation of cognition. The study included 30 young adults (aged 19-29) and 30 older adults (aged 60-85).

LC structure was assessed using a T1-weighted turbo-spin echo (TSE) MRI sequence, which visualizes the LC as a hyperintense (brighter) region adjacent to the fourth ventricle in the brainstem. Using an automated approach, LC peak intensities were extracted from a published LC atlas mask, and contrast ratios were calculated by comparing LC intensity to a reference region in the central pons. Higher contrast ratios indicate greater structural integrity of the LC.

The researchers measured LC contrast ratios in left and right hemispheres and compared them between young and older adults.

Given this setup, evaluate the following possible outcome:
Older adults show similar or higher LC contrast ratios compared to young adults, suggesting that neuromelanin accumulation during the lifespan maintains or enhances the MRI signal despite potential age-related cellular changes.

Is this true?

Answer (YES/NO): YES